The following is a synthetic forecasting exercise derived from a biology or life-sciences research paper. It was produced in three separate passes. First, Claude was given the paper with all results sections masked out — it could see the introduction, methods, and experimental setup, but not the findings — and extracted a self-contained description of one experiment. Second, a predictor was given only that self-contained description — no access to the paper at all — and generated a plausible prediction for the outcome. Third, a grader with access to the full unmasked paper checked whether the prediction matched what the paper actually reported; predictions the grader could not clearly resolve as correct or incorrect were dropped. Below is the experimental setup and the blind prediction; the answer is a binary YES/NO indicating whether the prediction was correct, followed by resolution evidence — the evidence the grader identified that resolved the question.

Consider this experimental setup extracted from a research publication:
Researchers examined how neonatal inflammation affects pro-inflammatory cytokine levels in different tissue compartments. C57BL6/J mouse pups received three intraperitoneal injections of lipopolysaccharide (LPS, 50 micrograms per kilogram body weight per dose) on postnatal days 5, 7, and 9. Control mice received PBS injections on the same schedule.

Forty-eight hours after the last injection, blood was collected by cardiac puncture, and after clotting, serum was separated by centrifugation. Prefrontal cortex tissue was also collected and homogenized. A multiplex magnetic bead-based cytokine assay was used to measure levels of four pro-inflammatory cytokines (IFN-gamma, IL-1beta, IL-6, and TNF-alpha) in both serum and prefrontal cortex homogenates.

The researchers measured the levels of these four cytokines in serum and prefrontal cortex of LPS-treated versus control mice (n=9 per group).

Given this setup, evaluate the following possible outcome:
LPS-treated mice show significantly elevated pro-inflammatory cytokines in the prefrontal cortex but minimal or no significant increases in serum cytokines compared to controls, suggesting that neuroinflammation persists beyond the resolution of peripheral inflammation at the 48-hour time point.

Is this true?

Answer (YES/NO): NO